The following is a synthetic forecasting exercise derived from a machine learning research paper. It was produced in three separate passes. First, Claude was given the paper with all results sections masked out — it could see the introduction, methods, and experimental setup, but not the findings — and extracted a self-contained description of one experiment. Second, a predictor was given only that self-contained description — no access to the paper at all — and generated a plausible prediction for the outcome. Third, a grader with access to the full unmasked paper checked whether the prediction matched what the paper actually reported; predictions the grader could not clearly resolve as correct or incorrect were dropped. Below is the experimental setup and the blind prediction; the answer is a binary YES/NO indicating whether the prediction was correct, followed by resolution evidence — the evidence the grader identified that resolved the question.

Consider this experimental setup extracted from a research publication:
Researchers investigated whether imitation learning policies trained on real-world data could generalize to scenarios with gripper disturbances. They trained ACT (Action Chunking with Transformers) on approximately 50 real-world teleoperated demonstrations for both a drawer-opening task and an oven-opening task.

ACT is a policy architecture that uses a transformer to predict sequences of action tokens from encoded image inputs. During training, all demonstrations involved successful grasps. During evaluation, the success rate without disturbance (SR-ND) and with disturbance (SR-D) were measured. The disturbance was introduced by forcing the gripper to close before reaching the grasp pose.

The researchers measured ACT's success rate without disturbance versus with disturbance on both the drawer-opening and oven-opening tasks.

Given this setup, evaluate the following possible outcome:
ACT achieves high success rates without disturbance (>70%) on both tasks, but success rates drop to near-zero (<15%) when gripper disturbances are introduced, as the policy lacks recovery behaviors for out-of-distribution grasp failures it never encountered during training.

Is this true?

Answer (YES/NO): NO